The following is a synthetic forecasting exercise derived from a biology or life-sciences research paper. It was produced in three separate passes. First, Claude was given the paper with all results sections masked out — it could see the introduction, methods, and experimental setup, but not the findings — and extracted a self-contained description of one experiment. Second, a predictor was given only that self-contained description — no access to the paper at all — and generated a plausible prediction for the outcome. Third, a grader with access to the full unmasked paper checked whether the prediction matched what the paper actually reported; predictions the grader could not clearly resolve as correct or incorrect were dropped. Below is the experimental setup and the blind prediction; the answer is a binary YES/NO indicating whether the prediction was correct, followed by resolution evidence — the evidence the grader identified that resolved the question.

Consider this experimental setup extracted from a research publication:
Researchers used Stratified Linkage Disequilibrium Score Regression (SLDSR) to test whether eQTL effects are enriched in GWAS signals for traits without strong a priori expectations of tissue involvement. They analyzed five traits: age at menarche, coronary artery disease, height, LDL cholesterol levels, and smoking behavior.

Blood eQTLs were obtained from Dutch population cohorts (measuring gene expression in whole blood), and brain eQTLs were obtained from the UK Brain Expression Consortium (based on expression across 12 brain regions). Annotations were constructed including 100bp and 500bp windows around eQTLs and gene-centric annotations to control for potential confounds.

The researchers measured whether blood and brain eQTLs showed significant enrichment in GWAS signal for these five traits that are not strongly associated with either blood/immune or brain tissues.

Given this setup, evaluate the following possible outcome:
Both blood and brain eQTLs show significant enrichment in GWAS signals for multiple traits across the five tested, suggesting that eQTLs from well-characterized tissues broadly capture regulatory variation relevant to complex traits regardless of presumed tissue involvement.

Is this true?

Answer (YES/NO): YES